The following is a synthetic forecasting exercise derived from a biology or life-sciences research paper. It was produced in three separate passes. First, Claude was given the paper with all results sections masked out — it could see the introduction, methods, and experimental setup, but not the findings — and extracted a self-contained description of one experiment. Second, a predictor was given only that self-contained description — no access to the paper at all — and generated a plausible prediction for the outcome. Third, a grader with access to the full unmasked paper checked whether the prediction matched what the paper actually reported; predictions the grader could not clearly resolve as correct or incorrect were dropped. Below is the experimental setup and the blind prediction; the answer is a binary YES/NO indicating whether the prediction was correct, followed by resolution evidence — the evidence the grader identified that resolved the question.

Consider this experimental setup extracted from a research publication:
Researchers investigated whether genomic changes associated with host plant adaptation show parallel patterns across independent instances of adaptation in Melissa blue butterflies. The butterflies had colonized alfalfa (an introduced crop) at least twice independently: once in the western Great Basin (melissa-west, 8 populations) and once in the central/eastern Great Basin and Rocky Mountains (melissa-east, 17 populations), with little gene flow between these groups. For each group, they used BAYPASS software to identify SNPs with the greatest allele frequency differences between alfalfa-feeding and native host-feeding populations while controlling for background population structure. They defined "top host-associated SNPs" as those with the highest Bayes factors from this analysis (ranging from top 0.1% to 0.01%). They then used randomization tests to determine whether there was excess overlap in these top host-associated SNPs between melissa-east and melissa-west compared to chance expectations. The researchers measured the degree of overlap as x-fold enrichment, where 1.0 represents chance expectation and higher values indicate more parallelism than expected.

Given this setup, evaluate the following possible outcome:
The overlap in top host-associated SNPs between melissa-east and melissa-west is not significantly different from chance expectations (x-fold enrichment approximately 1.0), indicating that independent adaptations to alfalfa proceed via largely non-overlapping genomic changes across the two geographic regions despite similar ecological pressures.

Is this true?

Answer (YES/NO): NO